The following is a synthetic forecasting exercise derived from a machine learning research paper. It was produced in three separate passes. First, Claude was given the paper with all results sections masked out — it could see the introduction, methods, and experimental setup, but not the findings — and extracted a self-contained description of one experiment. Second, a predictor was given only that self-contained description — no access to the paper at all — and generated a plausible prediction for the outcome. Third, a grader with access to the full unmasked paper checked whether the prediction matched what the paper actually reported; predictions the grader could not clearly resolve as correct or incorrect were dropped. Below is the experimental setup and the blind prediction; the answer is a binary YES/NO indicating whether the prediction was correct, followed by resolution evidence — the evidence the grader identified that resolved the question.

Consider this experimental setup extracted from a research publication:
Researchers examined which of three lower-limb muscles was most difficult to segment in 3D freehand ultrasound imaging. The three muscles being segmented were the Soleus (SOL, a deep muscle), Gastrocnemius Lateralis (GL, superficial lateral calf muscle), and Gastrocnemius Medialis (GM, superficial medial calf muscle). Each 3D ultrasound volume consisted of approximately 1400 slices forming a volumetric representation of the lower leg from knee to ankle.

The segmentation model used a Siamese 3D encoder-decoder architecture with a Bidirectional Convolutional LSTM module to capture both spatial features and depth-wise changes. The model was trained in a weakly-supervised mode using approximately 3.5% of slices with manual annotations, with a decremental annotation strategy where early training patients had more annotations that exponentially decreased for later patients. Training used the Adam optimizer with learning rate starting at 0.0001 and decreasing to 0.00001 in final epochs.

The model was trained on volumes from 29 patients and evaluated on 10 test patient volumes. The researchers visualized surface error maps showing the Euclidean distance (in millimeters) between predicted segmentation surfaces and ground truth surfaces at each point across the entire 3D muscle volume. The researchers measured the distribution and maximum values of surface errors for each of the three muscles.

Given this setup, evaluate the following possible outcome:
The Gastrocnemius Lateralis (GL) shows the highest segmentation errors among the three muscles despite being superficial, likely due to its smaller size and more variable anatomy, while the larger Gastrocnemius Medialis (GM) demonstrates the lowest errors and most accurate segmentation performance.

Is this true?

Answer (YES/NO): NO